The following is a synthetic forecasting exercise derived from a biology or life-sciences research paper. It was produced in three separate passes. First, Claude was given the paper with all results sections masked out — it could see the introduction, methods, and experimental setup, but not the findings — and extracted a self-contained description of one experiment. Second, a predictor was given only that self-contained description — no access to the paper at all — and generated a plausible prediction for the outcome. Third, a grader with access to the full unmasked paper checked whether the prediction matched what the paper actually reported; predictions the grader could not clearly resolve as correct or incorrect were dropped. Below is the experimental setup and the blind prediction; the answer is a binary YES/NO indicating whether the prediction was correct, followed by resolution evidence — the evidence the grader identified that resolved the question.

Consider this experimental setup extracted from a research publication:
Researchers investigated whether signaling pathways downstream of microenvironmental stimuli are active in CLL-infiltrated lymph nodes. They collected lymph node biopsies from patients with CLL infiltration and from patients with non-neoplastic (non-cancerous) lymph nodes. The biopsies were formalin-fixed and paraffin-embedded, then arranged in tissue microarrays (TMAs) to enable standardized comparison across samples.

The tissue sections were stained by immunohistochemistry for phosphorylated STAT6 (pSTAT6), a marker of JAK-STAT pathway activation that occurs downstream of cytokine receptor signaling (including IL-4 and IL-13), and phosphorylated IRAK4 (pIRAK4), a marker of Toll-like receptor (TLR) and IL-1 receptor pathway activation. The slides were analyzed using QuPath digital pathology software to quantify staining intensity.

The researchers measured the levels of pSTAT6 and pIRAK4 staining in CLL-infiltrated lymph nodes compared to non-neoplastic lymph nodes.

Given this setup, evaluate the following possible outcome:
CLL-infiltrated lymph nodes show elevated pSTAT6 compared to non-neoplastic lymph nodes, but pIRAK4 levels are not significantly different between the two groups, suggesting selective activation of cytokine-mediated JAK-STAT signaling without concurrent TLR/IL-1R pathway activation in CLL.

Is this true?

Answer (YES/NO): NO